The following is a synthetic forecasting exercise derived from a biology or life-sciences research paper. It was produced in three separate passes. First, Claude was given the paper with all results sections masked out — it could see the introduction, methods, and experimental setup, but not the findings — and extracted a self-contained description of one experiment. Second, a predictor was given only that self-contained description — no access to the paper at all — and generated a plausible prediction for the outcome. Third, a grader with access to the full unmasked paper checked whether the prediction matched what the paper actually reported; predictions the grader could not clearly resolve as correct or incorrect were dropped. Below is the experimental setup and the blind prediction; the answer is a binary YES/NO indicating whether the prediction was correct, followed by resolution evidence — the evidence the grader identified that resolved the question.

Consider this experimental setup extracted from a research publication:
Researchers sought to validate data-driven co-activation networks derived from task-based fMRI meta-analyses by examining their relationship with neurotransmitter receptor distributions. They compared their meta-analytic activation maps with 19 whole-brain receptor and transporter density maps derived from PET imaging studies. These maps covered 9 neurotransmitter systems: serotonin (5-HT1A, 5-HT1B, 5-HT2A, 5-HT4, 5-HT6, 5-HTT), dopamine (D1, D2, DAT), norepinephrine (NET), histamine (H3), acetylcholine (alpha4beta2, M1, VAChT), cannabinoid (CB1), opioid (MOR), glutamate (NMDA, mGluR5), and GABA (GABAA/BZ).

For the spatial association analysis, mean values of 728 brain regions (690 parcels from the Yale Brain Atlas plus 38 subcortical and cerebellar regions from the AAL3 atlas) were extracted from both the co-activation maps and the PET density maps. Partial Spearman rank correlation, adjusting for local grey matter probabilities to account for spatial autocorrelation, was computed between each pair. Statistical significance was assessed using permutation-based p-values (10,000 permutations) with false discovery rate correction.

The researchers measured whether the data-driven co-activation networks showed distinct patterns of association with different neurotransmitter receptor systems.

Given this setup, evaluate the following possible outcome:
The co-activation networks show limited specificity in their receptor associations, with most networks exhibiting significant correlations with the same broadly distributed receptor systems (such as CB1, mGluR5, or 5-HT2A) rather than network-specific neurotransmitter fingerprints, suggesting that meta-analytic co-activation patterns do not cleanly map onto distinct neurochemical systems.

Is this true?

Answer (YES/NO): NO